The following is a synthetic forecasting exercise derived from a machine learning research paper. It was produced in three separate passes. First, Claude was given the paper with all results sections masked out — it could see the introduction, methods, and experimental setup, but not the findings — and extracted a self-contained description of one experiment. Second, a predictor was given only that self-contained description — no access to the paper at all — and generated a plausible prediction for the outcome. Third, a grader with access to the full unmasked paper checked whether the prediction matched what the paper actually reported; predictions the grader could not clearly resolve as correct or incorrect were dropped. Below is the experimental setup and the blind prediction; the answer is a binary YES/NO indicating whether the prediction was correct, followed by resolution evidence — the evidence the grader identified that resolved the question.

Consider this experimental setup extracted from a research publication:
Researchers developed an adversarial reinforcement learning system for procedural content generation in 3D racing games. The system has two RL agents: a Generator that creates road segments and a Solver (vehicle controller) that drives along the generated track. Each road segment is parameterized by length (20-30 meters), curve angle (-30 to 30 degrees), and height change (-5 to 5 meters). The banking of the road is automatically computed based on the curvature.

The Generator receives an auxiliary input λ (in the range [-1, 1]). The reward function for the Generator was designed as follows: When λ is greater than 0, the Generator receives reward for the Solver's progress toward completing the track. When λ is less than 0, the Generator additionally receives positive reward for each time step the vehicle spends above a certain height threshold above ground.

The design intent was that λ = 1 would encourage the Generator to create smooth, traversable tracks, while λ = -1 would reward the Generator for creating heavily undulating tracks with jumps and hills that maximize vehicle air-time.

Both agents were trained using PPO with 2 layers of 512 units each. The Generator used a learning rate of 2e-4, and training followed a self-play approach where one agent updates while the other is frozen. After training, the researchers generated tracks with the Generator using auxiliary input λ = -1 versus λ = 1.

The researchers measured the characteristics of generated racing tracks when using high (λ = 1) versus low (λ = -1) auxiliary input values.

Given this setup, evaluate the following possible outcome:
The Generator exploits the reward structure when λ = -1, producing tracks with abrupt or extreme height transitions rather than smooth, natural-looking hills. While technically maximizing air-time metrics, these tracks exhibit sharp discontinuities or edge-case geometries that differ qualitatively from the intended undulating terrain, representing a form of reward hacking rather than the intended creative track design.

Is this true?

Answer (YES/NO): NO